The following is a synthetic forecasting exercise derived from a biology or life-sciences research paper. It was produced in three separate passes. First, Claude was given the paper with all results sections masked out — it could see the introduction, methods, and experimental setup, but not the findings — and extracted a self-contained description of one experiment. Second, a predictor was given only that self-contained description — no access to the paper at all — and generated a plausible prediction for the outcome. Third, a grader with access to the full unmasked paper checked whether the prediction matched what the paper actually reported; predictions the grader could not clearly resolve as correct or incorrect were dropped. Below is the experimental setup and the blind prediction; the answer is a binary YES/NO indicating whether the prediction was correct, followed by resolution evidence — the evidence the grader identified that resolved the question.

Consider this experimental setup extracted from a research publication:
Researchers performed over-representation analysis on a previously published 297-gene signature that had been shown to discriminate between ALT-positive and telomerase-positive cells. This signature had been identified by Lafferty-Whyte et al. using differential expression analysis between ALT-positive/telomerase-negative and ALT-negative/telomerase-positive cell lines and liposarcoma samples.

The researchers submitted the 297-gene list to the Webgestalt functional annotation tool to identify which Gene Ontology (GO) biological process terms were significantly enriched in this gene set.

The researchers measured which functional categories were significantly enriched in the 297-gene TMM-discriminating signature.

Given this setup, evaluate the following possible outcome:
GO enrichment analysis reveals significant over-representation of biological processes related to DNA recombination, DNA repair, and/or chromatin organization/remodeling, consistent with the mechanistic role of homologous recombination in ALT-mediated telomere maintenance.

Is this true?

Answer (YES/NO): NO